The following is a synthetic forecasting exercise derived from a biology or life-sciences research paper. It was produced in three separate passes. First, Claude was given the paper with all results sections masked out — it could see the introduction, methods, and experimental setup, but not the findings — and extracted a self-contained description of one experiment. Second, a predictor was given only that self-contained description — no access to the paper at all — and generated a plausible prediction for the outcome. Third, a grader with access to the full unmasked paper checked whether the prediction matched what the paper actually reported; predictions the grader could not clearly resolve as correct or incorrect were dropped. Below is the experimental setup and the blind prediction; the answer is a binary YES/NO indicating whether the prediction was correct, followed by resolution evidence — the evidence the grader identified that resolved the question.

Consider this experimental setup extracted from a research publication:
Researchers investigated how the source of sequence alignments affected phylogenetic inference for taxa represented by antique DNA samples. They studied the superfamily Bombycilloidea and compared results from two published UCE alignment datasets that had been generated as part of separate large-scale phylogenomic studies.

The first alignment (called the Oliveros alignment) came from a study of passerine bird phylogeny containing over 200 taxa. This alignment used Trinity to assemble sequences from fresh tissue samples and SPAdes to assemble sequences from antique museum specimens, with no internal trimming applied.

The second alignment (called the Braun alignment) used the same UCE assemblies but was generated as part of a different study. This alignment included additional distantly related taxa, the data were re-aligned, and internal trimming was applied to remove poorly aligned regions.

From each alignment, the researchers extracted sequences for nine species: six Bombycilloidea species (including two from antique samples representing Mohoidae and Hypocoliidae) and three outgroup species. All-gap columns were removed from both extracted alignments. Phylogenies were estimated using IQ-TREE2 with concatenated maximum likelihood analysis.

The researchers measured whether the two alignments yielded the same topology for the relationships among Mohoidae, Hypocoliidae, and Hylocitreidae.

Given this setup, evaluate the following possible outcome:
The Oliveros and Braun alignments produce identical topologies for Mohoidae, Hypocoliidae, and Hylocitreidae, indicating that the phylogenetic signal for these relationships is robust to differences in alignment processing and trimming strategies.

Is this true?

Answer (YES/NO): NO